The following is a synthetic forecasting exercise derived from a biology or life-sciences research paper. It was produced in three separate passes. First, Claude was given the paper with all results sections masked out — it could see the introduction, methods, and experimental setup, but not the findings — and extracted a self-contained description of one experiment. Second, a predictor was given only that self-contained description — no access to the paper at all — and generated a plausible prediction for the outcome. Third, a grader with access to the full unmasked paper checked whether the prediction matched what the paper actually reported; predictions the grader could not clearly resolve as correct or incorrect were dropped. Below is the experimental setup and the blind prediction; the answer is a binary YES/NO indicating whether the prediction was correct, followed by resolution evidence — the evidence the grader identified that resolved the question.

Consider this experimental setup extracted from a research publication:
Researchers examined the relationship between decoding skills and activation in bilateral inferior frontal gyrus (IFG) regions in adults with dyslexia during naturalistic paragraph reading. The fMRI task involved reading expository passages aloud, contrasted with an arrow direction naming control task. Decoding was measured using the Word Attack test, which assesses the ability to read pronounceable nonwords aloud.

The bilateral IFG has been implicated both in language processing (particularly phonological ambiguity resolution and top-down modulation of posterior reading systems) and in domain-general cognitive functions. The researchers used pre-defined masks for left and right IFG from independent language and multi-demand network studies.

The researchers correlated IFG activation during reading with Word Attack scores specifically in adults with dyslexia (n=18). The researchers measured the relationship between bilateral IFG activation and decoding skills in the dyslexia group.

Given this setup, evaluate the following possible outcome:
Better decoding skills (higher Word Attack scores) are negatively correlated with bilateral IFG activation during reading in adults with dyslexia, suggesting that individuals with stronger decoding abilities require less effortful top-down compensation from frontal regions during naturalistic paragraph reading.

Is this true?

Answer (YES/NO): YES